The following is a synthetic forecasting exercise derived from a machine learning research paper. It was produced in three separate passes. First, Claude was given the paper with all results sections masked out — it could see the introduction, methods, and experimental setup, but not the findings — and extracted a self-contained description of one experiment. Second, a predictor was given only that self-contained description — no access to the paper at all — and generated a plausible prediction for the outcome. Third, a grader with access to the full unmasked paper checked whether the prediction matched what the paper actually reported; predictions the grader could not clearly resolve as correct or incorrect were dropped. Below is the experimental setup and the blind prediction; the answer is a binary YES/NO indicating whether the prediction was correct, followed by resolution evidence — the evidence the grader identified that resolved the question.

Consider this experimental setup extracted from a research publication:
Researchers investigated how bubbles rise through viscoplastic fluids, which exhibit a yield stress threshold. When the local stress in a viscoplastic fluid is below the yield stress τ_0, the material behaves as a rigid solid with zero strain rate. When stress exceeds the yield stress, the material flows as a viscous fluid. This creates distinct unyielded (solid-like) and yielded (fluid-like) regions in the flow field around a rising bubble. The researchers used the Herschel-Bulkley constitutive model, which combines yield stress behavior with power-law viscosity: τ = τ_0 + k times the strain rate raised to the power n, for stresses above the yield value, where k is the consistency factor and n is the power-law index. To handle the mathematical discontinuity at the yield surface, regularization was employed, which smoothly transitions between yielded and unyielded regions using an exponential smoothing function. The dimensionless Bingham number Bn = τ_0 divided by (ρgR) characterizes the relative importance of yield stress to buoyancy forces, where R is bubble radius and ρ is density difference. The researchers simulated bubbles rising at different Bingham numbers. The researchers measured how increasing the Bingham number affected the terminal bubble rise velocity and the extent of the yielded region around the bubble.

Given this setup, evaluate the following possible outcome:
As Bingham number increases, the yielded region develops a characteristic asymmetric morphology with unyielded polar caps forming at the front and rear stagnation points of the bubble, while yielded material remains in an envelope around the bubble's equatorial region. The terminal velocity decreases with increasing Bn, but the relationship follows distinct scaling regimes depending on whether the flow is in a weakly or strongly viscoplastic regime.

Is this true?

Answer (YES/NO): NO